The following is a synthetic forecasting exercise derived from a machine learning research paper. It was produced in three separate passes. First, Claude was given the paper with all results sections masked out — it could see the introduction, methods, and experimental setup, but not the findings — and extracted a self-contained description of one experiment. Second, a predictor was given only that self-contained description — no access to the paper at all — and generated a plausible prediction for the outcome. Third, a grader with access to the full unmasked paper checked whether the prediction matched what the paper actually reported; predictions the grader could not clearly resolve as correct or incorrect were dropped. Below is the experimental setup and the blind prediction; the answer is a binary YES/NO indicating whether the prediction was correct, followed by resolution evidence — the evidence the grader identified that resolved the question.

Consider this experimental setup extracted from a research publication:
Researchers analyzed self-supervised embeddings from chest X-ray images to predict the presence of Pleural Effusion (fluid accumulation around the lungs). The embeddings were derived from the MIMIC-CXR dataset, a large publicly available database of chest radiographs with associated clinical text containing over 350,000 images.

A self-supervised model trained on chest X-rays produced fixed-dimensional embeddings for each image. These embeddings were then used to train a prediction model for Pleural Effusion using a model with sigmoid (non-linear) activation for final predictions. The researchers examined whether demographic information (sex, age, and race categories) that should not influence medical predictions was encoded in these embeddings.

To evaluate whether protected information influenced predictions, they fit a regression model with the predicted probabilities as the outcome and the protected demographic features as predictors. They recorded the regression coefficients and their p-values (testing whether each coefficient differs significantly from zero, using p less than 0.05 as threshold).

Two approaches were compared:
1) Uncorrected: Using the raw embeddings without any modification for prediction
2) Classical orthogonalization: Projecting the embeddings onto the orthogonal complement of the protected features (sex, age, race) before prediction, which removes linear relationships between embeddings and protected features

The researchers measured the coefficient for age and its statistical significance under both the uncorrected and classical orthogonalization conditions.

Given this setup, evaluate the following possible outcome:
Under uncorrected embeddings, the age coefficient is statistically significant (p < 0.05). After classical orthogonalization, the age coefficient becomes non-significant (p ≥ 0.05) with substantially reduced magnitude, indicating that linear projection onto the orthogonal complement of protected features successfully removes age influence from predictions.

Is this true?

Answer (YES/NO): NO